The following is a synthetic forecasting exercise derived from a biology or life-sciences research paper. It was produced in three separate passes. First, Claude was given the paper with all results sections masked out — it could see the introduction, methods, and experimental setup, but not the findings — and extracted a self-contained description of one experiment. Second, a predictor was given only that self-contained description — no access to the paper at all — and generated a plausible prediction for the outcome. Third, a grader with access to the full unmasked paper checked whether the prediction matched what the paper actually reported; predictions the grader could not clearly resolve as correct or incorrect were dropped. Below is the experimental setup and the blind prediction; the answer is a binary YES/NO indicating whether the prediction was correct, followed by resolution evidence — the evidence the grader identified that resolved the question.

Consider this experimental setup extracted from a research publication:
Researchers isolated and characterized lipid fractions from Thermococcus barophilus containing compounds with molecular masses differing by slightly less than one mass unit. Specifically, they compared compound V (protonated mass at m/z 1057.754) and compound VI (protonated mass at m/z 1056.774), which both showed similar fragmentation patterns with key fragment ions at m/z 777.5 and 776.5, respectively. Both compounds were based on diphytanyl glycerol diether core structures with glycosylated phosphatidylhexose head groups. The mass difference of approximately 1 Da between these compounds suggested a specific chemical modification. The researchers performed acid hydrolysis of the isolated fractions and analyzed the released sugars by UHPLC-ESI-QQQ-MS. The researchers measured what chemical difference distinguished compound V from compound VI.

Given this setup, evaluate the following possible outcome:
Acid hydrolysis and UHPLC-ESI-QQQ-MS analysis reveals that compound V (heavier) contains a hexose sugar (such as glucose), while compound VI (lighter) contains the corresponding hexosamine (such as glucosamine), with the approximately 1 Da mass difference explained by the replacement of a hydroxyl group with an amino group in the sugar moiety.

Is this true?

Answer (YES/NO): NO